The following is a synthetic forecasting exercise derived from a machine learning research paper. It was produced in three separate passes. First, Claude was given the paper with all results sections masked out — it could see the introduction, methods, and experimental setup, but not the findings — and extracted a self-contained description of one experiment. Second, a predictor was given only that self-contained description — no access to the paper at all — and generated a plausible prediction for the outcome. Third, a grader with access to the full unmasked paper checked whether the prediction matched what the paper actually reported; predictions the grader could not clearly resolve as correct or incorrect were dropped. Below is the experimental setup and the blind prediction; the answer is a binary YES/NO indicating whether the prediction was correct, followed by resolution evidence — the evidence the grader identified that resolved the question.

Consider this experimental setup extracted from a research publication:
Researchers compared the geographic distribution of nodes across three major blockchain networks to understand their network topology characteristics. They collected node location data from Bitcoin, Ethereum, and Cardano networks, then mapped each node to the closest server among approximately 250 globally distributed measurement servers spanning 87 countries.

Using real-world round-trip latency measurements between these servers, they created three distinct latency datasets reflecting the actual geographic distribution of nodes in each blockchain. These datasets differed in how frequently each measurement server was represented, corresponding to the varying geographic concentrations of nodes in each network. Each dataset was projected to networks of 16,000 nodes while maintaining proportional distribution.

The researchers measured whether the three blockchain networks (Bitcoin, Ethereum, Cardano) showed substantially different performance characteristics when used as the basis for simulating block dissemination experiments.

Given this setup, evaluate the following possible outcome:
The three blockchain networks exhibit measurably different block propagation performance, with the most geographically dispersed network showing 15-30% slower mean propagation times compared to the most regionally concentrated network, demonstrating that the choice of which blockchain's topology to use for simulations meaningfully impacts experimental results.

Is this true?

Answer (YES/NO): NO